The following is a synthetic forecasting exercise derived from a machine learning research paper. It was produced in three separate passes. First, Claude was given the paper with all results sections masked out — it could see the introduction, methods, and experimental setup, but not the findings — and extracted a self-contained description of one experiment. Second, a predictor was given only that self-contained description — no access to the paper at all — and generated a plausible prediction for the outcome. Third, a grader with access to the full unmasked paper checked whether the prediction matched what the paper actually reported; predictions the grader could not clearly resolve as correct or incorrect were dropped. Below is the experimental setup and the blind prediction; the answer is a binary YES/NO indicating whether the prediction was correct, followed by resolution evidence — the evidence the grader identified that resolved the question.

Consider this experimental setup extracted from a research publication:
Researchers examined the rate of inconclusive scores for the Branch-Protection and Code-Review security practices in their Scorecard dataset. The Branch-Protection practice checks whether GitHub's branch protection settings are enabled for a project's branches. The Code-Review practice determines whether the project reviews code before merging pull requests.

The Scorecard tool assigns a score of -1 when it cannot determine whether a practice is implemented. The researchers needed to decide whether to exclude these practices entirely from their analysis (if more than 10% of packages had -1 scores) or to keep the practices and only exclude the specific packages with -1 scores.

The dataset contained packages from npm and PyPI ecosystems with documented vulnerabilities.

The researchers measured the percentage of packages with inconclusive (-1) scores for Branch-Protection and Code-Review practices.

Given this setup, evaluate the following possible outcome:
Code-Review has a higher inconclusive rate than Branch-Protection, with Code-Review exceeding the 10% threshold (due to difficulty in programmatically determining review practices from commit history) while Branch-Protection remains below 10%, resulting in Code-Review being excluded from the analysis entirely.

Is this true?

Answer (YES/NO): NO